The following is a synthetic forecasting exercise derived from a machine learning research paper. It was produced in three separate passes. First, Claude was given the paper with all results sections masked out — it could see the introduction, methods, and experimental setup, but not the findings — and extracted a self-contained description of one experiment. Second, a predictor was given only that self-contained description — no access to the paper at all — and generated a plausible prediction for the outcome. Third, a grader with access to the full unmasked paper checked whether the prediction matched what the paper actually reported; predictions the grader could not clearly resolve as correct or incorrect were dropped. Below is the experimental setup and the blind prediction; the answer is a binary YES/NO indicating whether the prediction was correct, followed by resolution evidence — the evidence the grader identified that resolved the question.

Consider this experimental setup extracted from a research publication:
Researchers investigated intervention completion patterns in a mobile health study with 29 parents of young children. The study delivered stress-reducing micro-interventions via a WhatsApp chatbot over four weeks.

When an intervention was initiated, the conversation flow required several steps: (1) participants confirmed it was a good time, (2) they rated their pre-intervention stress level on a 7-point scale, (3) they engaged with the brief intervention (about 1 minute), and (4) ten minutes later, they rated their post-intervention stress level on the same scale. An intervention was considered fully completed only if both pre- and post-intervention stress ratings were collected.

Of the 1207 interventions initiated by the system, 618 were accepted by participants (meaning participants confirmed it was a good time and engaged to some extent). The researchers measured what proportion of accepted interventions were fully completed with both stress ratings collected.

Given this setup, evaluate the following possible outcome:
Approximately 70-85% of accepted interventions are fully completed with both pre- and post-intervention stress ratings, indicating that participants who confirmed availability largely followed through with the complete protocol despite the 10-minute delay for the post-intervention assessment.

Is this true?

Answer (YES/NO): NO